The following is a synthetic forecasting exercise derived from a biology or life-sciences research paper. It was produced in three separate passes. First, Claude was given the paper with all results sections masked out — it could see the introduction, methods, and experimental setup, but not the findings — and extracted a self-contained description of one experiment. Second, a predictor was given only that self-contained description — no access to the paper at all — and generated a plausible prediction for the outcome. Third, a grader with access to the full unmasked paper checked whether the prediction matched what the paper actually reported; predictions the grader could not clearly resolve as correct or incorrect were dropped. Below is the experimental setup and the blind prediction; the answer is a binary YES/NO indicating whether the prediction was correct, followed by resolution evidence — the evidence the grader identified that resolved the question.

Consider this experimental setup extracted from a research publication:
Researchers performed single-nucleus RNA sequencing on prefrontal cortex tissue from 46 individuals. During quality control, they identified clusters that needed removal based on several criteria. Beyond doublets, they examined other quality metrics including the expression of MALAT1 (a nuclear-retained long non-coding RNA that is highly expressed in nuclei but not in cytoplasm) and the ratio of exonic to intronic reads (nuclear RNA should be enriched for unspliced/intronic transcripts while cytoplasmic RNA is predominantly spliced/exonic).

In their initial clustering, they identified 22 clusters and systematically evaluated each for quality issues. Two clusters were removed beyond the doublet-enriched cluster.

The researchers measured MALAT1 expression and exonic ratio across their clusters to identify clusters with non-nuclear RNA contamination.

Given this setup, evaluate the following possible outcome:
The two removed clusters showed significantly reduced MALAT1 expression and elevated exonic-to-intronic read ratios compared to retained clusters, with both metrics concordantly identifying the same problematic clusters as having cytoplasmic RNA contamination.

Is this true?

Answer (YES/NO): NO